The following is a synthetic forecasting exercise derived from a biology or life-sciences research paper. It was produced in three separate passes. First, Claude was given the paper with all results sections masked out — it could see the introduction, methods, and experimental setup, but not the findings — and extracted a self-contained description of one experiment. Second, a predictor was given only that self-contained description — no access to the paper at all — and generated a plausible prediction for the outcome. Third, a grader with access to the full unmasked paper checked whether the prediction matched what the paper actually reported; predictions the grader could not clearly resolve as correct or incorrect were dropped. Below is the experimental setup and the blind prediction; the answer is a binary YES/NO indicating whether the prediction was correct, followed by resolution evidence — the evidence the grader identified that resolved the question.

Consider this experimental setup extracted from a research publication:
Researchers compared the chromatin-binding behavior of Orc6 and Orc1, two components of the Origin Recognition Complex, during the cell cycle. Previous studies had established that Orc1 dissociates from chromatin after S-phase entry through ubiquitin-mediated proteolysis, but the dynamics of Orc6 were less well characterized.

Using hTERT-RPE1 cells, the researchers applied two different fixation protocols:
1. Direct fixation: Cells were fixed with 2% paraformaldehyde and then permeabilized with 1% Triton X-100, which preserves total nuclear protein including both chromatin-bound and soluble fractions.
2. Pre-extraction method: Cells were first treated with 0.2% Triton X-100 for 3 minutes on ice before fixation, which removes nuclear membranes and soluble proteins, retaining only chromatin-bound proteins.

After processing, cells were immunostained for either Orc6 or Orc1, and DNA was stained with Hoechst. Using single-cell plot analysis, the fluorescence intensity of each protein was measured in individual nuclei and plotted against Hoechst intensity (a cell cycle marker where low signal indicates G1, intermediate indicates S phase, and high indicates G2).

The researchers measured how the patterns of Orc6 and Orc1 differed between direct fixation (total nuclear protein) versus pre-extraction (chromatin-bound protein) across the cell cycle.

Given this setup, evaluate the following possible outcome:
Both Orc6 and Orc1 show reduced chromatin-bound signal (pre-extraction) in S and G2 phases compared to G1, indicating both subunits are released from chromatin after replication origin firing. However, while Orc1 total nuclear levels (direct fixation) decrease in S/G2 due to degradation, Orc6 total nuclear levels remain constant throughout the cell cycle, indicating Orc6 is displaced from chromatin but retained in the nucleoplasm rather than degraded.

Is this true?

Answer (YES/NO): YES